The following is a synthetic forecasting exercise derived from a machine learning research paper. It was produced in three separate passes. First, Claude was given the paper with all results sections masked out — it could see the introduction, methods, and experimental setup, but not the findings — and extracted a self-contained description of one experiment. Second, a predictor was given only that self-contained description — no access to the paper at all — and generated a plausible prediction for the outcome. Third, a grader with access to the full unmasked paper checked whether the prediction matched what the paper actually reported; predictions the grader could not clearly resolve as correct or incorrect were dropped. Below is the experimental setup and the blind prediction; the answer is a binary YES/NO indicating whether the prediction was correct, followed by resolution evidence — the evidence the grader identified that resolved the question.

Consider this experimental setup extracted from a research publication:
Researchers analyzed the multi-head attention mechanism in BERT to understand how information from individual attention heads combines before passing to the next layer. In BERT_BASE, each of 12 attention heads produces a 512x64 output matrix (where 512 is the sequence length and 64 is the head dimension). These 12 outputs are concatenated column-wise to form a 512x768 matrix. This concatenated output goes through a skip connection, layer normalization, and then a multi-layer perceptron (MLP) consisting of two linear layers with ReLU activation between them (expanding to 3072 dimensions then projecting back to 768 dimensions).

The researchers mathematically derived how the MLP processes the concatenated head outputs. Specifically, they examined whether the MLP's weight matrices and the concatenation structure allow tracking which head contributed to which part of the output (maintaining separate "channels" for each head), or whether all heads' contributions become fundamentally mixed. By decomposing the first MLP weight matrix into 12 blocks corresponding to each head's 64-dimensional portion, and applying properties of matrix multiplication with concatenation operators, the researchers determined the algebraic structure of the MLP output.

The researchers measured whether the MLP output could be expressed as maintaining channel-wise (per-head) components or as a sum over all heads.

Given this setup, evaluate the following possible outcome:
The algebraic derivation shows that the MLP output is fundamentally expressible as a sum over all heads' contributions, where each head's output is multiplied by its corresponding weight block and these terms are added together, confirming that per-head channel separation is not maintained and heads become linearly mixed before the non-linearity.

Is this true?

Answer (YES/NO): YES